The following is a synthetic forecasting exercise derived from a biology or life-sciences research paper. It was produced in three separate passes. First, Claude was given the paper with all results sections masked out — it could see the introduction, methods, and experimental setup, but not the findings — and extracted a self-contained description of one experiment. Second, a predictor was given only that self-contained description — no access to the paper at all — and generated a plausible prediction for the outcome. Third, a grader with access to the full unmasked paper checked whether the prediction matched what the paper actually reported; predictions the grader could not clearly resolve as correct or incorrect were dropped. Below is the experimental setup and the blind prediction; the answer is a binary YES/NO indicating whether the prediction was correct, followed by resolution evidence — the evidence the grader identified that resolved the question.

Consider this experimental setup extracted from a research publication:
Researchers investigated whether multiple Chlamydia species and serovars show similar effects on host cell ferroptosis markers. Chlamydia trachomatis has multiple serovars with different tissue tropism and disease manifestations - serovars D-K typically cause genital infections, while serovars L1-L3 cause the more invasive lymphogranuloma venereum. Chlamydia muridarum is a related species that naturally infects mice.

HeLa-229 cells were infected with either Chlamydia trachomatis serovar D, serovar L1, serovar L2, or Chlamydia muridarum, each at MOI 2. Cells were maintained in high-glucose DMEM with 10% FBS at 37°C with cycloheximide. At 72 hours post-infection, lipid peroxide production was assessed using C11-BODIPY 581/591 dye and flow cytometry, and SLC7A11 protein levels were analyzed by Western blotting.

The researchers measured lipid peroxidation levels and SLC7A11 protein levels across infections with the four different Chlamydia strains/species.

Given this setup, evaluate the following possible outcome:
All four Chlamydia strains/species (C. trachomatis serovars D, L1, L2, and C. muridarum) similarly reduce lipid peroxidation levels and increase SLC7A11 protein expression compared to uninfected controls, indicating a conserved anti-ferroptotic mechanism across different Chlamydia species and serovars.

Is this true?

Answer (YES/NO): NO